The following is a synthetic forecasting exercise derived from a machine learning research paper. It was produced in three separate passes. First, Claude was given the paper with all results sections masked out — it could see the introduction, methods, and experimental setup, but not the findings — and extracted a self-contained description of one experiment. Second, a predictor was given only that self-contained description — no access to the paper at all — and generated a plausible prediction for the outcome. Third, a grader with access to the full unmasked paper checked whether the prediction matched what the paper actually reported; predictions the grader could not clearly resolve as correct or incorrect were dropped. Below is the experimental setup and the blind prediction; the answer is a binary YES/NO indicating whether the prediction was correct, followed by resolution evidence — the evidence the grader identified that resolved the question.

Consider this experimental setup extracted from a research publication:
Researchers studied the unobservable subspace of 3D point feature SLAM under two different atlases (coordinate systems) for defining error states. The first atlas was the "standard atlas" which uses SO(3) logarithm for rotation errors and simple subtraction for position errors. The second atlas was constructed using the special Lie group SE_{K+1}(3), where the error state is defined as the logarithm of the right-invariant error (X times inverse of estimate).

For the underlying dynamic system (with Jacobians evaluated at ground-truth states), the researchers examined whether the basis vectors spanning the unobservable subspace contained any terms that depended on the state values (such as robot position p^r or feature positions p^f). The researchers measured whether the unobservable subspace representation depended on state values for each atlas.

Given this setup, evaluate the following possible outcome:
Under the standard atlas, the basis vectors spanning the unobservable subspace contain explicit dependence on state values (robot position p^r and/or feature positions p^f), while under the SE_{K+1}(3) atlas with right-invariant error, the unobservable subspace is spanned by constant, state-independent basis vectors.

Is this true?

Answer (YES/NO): YES